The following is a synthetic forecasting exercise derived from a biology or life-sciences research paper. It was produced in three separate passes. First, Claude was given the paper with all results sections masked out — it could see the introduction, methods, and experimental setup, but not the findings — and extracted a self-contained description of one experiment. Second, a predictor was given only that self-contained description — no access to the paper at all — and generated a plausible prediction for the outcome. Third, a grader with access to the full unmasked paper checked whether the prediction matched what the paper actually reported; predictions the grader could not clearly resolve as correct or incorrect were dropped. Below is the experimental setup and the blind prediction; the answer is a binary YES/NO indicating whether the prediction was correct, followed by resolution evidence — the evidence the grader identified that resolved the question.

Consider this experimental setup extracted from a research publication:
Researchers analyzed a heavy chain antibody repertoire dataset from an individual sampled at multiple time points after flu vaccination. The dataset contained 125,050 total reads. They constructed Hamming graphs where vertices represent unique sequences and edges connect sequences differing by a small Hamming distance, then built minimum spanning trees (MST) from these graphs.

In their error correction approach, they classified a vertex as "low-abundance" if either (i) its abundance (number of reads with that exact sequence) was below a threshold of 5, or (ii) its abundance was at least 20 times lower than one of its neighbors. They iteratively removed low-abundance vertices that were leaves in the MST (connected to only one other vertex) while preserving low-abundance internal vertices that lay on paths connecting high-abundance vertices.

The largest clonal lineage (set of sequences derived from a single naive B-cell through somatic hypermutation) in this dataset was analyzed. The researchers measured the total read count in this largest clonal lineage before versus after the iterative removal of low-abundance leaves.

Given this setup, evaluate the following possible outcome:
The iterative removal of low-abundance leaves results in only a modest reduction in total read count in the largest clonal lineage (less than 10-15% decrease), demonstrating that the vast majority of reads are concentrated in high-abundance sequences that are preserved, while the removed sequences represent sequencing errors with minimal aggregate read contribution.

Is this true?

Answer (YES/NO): NO